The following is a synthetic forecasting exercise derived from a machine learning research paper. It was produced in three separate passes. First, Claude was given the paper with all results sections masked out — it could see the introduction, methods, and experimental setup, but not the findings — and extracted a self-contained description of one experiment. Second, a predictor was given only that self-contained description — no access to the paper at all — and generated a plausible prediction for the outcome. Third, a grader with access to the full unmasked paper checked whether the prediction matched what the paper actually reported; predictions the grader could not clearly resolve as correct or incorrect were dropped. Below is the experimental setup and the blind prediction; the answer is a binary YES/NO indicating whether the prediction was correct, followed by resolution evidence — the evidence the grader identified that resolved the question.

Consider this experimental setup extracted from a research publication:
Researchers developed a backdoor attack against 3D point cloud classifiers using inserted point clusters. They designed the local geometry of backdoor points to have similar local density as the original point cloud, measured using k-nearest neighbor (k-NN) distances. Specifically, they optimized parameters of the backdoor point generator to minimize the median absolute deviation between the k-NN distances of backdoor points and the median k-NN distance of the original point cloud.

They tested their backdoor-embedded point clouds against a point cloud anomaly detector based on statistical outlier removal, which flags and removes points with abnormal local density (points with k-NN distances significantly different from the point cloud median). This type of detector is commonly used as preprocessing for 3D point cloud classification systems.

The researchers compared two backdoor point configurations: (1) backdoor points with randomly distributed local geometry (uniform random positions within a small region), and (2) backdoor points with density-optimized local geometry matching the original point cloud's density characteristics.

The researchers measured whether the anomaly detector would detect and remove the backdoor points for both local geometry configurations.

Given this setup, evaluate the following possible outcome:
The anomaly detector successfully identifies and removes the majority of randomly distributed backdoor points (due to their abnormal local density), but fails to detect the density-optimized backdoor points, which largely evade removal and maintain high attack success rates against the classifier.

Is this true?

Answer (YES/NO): YES